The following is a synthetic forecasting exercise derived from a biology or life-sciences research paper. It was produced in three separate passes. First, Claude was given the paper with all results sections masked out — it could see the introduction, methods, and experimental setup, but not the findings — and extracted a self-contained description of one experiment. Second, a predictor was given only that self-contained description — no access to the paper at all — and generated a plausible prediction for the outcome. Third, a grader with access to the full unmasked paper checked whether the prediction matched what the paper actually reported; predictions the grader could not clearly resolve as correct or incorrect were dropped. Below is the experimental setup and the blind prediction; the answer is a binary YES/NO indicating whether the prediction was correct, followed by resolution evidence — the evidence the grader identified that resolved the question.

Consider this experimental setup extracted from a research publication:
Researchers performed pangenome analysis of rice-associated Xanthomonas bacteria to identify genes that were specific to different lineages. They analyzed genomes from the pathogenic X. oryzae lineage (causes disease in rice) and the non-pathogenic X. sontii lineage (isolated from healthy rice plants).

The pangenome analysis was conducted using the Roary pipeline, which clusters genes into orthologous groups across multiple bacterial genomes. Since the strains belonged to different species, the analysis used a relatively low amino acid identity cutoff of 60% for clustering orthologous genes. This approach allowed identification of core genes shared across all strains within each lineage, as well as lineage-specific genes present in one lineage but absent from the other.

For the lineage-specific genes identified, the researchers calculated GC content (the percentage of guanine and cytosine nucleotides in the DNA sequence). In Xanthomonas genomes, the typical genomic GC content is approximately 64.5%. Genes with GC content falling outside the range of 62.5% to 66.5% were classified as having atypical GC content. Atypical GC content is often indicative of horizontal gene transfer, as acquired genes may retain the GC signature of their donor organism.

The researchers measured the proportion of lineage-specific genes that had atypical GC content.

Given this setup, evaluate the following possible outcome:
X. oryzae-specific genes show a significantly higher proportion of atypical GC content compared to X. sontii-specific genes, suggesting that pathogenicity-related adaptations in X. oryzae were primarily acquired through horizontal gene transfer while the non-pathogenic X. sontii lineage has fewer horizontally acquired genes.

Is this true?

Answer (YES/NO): NO